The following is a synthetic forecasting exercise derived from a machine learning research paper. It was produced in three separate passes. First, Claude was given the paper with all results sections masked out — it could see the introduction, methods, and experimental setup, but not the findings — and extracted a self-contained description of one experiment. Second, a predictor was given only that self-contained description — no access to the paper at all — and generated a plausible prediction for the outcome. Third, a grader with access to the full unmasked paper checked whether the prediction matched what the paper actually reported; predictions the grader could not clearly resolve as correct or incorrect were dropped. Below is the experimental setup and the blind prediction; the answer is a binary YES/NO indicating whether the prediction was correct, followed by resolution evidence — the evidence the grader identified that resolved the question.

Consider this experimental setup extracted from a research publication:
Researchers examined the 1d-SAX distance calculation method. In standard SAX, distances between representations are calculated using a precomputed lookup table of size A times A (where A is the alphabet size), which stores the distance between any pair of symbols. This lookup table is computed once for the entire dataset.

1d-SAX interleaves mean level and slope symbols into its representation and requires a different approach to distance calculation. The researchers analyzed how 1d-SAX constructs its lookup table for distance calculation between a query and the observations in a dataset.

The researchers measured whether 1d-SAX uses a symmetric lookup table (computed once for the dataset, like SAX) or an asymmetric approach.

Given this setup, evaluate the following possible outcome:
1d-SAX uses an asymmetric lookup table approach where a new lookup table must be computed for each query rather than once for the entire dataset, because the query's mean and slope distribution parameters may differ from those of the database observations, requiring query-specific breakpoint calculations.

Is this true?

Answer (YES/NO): YES